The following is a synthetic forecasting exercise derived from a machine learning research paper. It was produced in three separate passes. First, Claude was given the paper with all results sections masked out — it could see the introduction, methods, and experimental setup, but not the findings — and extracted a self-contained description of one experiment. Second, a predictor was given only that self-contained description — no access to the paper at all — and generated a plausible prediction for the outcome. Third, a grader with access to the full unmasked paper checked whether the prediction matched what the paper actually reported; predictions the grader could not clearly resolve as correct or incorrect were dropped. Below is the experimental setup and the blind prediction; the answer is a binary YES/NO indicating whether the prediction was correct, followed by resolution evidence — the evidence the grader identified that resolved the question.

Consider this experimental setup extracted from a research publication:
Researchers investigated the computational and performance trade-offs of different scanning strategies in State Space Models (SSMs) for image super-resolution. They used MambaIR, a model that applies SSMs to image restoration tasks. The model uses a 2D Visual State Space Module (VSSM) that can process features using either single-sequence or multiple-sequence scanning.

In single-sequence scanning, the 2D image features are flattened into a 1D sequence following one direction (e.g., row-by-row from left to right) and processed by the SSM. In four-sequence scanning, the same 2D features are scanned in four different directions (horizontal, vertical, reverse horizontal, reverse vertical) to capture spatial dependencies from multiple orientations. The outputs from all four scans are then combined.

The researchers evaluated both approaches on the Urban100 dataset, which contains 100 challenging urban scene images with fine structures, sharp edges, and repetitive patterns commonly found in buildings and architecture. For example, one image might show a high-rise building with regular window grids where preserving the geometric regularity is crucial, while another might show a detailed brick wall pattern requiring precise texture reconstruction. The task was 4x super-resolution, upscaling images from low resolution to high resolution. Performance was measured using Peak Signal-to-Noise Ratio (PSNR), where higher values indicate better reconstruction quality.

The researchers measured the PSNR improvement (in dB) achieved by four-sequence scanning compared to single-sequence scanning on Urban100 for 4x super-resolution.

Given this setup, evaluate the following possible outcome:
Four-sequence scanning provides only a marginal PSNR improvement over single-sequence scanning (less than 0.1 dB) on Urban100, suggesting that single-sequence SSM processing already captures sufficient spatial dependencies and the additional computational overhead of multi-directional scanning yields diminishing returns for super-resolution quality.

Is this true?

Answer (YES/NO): NO